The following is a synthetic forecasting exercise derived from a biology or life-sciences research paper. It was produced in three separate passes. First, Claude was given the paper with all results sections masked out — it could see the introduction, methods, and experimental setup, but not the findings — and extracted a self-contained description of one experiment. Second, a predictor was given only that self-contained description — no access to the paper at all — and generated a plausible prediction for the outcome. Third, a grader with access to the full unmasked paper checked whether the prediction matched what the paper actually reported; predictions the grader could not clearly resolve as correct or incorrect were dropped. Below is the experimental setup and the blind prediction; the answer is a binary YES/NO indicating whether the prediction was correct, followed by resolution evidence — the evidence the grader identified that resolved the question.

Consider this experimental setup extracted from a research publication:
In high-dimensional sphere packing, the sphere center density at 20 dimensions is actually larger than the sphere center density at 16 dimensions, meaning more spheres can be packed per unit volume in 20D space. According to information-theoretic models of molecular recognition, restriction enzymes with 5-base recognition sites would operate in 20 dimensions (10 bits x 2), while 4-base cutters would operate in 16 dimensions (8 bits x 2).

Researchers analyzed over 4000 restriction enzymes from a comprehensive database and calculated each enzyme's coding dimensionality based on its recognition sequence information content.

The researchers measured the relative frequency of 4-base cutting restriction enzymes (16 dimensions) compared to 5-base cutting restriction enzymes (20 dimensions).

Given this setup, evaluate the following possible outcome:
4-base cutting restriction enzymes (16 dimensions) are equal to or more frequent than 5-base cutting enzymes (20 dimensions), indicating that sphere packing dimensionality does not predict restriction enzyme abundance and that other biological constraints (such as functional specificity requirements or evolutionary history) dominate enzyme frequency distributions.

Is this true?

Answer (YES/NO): YES